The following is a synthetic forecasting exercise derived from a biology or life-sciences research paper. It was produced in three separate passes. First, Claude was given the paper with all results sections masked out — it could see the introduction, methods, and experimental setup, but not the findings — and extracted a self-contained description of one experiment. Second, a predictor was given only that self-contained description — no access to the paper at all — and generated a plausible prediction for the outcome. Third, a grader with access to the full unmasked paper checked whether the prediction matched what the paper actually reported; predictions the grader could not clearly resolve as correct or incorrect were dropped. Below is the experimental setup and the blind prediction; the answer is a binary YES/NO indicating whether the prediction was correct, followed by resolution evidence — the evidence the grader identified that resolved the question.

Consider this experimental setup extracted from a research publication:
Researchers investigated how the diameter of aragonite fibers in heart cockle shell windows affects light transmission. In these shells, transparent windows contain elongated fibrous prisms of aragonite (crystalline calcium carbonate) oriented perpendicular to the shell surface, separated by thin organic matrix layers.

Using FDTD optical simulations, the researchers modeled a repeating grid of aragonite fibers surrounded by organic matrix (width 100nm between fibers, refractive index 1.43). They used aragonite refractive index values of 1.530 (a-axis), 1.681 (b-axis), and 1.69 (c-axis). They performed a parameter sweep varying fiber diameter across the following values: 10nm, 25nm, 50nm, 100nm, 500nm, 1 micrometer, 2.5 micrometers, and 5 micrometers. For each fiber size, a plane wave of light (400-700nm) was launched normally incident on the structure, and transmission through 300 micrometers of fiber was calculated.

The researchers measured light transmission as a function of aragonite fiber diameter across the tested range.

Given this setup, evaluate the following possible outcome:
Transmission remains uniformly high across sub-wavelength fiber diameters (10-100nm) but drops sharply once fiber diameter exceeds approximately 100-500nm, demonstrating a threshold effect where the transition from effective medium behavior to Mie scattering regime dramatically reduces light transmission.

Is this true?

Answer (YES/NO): NO